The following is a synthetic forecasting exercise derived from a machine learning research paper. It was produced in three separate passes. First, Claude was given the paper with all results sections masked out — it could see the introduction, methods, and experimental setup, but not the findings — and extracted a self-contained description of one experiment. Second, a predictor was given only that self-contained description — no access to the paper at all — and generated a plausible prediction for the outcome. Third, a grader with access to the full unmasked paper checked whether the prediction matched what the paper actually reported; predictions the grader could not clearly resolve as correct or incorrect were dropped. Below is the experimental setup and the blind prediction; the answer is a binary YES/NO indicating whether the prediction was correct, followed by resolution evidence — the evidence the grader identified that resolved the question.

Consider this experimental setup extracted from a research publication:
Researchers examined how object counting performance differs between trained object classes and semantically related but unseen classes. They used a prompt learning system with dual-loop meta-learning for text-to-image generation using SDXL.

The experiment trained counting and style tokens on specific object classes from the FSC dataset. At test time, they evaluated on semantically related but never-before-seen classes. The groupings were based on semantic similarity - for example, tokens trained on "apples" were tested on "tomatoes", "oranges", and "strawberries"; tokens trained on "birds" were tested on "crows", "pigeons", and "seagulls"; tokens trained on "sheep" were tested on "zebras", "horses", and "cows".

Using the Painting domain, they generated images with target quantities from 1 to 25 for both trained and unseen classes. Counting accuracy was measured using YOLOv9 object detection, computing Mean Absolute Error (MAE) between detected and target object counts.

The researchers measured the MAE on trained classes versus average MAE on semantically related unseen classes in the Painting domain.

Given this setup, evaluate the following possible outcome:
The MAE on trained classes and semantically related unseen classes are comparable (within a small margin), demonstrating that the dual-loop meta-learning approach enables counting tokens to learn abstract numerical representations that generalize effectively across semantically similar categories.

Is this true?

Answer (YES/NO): NO